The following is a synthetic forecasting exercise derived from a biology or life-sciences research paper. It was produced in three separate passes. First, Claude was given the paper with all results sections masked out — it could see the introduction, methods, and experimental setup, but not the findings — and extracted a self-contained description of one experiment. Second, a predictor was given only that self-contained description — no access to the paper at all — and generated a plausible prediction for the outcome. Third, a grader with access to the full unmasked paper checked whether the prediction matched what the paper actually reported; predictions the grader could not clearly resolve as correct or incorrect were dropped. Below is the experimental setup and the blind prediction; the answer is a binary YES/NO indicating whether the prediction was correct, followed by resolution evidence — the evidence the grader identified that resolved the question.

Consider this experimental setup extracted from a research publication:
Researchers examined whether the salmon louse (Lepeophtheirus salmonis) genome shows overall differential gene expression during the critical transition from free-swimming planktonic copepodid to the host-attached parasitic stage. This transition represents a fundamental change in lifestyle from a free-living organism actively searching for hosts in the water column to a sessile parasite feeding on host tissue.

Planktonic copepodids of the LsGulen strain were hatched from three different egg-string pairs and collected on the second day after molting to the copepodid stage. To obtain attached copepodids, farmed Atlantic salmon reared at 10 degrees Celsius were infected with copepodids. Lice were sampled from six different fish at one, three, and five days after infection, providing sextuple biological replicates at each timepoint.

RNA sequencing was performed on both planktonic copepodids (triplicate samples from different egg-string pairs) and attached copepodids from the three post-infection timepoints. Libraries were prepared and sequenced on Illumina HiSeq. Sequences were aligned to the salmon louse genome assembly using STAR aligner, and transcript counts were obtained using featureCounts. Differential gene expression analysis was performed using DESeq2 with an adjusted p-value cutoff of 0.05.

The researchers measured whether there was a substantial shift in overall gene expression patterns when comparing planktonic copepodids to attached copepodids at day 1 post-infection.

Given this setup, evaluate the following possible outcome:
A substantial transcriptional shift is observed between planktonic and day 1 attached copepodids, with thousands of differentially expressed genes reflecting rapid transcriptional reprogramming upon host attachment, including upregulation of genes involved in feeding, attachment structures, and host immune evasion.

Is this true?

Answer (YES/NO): NO